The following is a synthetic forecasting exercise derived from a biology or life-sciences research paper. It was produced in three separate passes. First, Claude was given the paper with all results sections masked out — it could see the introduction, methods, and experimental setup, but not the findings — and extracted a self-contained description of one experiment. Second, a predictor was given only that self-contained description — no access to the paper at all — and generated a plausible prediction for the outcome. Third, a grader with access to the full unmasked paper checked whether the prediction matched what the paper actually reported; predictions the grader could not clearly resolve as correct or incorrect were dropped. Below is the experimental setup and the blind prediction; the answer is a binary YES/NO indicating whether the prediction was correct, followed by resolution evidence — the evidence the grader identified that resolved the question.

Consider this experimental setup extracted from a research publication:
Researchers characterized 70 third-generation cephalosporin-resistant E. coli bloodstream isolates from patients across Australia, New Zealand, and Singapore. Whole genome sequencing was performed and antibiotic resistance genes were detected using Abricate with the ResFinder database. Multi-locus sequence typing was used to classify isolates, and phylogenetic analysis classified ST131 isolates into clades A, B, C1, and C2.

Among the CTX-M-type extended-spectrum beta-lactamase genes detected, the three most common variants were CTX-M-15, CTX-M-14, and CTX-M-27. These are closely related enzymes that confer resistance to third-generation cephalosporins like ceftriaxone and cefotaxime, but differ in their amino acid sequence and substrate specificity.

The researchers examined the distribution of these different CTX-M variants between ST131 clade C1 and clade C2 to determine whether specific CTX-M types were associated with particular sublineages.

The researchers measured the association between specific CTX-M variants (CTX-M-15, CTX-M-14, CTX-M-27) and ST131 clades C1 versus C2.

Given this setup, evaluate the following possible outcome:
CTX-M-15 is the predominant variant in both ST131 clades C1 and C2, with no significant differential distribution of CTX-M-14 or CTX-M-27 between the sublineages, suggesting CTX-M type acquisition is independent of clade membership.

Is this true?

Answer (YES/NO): NO